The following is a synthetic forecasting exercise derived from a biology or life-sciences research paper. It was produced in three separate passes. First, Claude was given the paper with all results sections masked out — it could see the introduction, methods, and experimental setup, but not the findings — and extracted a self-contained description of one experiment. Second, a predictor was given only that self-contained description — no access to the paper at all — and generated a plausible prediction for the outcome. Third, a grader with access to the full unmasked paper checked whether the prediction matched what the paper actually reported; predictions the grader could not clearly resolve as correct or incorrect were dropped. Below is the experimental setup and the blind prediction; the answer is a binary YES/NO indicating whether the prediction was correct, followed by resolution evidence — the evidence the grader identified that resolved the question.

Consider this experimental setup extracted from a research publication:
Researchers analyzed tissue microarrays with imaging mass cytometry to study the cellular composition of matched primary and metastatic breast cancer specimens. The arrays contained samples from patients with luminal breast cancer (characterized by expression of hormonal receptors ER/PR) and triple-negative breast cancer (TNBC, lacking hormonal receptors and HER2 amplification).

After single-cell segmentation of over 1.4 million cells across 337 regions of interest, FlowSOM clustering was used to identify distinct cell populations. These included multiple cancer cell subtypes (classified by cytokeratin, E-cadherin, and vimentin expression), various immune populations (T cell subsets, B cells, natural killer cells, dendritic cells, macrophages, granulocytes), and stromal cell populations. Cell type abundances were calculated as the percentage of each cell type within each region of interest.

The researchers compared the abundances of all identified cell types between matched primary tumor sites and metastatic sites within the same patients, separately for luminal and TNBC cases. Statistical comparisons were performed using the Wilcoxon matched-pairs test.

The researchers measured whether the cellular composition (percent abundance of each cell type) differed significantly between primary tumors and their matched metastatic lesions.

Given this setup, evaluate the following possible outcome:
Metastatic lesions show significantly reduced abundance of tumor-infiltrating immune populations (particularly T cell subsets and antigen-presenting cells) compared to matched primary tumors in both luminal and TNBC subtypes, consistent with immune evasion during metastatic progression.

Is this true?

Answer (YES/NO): NO